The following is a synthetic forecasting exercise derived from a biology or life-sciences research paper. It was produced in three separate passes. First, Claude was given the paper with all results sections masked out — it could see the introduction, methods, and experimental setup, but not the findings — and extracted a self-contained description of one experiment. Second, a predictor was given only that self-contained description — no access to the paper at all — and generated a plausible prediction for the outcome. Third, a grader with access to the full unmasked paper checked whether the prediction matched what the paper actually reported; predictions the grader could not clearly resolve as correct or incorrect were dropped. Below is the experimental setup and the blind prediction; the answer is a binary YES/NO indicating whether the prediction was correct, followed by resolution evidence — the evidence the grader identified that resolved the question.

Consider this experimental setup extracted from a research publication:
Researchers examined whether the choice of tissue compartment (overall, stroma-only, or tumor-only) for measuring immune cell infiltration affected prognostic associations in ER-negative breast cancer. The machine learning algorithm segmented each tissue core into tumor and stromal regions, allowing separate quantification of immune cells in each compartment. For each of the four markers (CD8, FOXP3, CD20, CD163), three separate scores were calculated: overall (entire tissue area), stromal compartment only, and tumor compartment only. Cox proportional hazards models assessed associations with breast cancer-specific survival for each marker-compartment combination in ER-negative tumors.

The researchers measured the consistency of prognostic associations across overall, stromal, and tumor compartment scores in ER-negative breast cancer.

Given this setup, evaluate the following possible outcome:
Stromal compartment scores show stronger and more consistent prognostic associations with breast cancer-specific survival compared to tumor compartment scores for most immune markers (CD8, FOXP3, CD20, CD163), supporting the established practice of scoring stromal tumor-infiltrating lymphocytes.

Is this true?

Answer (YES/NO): NO